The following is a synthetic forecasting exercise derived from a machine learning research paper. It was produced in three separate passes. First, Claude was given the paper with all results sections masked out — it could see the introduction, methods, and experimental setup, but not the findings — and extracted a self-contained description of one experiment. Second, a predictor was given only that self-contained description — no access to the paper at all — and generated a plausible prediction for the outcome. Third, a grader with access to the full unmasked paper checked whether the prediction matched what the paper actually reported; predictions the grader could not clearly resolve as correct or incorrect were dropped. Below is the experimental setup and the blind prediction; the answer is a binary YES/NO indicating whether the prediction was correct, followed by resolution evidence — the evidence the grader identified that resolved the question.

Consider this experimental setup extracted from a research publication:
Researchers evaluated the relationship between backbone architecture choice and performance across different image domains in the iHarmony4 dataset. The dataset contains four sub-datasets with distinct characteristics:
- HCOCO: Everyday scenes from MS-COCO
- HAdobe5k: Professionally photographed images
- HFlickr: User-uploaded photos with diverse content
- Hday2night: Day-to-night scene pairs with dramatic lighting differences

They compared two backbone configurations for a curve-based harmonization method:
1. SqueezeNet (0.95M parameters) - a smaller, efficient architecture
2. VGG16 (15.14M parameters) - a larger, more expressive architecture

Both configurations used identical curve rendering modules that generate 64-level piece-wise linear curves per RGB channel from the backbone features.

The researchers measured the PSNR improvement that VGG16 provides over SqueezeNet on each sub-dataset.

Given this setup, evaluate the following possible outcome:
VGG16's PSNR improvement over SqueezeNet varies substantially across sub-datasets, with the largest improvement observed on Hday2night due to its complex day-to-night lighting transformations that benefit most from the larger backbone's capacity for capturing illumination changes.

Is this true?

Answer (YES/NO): NO